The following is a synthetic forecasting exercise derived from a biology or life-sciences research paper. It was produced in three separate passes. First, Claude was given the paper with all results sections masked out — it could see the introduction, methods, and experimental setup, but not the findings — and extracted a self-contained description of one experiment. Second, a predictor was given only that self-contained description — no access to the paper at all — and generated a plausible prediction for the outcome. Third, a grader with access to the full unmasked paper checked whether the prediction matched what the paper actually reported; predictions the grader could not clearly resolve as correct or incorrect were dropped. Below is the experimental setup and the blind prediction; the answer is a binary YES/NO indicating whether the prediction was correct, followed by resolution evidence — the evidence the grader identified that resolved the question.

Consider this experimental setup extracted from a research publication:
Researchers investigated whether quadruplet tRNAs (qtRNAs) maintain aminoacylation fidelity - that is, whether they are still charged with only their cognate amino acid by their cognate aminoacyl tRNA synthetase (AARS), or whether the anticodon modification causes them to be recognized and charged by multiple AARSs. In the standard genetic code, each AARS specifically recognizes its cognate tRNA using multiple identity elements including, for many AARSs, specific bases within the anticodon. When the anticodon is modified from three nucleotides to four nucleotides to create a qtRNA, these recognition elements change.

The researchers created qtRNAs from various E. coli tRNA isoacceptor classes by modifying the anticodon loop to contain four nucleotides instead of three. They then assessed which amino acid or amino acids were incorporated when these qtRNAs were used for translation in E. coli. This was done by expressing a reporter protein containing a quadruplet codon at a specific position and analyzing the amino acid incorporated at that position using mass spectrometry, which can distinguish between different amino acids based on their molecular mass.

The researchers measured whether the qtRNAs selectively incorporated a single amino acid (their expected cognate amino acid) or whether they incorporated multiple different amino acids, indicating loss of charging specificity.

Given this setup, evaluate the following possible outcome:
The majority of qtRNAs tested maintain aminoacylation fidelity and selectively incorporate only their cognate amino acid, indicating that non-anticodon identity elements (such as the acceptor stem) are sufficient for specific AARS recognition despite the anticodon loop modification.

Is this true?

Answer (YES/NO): YES